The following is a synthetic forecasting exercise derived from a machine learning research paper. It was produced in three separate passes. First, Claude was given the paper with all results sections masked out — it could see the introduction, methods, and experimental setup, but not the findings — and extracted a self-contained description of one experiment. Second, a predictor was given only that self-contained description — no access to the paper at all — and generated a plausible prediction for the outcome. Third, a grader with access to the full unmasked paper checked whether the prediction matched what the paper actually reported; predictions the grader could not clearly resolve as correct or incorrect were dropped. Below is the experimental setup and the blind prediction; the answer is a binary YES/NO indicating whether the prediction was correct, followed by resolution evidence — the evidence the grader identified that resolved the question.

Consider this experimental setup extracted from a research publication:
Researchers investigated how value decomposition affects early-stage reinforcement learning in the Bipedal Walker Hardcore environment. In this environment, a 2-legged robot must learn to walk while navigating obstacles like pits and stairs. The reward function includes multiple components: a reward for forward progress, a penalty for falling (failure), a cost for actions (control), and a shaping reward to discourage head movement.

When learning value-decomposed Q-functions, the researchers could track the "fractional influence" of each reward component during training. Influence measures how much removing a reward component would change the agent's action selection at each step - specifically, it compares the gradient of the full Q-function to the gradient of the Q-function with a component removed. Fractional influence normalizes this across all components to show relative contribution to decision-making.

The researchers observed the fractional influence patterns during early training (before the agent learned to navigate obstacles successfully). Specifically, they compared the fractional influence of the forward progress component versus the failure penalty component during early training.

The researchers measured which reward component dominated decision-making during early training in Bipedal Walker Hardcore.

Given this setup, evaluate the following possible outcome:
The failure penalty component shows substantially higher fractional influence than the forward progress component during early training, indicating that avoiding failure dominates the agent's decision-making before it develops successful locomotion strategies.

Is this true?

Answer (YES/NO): YES